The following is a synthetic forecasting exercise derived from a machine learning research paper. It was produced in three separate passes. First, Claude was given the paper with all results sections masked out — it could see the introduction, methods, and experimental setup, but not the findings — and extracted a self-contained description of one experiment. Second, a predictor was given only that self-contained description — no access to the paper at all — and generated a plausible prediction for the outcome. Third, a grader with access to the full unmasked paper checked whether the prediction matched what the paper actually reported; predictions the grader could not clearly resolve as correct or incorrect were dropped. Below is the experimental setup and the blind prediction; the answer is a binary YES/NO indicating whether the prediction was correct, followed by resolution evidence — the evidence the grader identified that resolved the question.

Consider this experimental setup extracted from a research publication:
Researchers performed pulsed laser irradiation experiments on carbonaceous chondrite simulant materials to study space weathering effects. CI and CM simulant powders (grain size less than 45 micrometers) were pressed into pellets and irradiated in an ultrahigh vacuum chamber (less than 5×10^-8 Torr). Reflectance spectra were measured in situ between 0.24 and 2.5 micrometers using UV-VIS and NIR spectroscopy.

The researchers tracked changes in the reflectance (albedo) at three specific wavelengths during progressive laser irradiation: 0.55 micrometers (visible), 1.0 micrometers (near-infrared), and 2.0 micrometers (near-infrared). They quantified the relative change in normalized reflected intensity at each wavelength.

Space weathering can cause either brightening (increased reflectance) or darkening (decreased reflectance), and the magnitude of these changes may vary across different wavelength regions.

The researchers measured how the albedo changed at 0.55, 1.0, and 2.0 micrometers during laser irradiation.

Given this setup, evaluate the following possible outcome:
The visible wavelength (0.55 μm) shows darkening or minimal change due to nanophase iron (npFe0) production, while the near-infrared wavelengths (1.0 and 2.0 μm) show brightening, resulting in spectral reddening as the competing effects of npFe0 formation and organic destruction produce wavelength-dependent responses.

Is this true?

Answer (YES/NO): NO